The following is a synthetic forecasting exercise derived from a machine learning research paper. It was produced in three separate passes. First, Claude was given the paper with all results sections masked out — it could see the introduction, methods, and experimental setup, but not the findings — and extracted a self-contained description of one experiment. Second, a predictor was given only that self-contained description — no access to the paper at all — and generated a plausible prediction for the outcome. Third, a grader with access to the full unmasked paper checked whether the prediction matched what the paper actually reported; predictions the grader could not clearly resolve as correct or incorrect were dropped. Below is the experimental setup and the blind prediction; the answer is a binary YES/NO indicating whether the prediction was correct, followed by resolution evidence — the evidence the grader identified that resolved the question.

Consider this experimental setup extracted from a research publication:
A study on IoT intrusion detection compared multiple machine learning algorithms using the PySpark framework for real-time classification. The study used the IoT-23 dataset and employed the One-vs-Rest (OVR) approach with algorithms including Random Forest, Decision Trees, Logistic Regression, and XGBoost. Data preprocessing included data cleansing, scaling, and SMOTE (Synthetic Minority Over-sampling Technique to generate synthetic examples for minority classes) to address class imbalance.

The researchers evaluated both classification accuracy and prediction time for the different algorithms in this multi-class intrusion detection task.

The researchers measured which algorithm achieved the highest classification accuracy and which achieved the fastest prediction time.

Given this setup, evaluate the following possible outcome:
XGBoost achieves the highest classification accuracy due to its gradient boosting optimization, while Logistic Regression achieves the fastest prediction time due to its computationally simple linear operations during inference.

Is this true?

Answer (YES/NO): NO